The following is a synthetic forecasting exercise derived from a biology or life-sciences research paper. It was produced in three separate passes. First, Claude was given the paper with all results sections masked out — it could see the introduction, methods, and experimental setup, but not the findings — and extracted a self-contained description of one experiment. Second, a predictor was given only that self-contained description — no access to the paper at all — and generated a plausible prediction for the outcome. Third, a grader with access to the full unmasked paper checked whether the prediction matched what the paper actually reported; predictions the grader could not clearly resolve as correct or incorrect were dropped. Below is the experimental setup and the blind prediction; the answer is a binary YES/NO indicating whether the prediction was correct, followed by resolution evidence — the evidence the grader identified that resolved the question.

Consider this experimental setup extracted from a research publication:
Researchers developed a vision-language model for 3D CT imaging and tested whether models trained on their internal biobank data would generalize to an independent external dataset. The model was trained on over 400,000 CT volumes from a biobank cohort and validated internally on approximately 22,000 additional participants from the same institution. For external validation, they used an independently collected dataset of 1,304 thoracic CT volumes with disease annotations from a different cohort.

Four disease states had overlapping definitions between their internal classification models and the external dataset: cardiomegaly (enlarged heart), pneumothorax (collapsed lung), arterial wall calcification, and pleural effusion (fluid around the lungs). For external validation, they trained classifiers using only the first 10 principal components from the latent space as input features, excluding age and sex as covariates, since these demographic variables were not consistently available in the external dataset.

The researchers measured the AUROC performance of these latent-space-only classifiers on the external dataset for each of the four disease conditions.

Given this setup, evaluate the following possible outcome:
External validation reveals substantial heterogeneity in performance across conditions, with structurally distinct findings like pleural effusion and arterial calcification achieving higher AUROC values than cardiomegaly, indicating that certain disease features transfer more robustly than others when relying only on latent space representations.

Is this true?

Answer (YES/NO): NO